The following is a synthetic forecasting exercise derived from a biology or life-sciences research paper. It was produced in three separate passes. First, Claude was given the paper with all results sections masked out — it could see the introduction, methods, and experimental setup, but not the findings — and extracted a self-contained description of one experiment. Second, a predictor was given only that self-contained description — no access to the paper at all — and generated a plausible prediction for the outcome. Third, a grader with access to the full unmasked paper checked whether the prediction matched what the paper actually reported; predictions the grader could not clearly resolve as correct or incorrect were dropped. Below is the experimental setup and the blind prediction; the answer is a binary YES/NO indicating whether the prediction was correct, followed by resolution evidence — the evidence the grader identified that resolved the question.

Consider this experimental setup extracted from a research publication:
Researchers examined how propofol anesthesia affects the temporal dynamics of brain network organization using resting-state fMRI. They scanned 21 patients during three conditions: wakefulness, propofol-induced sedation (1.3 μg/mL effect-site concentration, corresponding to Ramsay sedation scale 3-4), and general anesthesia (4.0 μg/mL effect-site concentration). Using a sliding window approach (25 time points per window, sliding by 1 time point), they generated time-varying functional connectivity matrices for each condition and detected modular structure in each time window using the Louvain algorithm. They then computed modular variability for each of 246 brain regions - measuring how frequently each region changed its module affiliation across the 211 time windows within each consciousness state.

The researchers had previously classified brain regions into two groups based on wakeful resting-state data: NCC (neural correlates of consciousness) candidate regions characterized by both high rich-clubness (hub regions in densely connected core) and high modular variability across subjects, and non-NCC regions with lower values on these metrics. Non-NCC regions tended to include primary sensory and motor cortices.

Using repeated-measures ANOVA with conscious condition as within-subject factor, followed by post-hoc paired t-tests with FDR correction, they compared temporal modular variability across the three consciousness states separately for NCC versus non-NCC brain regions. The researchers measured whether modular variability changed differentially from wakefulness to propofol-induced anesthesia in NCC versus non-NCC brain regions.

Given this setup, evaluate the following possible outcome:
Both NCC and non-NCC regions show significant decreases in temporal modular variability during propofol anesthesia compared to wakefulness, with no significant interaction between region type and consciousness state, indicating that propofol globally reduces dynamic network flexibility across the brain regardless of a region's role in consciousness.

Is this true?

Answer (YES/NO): NO